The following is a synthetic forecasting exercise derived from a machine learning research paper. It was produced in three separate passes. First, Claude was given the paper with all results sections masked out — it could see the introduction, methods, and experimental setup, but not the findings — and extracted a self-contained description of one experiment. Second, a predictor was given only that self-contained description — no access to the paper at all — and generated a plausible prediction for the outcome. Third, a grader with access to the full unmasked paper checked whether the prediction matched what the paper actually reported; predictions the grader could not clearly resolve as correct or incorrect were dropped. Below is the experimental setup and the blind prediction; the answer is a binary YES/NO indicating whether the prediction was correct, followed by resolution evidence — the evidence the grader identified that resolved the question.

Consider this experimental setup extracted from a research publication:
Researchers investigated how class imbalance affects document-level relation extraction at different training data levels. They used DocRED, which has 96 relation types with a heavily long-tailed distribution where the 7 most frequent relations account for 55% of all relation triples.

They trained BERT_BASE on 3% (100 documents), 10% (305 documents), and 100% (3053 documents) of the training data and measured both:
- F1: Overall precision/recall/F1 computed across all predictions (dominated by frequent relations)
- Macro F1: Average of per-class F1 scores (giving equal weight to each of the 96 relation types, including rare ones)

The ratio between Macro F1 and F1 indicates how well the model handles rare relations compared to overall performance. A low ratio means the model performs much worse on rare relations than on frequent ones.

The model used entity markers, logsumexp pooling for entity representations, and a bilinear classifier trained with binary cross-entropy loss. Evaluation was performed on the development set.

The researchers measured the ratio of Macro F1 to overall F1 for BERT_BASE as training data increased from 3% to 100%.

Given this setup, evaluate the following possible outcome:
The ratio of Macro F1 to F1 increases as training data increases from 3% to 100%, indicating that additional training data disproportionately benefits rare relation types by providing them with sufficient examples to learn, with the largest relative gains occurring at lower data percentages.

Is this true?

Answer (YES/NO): YES